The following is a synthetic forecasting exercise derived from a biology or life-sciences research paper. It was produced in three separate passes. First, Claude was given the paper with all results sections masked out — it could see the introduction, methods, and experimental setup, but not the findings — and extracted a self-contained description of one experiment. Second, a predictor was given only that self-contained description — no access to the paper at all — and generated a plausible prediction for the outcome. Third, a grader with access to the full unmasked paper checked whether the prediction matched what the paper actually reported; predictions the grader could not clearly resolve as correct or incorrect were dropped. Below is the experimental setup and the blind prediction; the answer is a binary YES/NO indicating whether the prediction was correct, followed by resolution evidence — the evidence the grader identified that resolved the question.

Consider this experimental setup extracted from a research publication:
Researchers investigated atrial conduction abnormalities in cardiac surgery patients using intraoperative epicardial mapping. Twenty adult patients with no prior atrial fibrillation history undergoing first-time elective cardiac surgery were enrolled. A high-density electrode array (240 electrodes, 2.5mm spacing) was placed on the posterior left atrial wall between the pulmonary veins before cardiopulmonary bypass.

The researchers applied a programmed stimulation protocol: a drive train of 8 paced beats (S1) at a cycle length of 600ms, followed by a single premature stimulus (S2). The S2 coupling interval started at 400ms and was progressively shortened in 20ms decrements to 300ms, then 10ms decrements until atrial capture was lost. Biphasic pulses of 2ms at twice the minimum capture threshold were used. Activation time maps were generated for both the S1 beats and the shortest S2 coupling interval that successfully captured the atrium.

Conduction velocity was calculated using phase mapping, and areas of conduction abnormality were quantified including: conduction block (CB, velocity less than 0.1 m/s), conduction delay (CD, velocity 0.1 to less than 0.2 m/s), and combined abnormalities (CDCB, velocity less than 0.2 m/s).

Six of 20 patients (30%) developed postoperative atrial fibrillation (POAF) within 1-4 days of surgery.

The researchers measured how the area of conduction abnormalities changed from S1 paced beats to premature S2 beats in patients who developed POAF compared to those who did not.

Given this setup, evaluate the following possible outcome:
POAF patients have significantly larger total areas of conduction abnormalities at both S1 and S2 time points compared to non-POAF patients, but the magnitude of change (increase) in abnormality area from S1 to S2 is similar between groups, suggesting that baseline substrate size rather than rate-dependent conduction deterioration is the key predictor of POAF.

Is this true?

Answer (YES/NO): NO